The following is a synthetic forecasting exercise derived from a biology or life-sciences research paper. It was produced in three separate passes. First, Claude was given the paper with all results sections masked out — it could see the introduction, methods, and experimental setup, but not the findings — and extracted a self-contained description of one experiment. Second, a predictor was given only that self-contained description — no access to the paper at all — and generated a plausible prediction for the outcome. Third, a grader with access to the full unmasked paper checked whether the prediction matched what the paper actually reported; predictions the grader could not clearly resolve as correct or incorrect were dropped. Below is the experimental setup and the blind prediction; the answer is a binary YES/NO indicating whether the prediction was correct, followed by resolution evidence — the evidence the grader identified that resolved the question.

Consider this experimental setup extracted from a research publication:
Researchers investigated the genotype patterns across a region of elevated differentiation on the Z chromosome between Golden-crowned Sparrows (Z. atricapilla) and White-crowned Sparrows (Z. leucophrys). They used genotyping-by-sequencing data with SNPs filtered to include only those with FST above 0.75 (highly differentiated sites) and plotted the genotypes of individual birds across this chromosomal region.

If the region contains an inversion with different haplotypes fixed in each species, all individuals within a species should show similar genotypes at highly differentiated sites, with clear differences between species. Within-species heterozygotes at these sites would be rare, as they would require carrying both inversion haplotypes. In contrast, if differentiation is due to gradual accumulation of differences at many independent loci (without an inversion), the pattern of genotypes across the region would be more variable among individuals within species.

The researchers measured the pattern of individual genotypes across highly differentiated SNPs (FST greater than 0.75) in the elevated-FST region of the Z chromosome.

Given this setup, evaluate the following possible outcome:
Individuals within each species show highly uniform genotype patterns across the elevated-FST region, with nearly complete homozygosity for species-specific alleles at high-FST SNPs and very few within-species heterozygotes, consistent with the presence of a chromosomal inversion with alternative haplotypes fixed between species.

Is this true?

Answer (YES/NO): YES